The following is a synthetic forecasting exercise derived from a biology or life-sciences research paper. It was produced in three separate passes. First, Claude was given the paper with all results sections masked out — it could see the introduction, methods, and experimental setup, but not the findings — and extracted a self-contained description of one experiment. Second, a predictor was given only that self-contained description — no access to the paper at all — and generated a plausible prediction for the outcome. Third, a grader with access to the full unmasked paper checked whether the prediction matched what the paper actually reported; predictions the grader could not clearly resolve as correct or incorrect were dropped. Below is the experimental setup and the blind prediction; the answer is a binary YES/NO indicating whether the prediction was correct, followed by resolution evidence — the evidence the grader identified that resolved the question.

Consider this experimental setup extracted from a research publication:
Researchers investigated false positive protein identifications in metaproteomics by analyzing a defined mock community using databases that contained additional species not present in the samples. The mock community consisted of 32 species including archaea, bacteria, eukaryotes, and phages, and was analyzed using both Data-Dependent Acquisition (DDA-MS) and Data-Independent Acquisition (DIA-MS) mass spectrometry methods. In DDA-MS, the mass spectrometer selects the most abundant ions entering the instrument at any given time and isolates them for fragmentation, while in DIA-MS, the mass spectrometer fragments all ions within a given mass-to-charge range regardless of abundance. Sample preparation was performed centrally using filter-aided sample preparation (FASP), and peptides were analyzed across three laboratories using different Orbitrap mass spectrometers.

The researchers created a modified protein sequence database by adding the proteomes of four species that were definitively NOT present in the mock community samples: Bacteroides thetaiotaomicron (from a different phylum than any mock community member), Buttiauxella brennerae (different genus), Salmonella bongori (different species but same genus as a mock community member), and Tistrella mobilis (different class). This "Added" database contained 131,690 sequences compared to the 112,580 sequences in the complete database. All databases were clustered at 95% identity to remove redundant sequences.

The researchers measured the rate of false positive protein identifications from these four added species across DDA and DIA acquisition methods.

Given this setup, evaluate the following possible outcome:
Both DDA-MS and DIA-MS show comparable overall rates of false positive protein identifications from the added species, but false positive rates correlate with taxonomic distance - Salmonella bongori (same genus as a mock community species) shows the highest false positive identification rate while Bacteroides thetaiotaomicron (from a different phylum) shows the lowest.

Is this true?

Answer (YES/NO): NO